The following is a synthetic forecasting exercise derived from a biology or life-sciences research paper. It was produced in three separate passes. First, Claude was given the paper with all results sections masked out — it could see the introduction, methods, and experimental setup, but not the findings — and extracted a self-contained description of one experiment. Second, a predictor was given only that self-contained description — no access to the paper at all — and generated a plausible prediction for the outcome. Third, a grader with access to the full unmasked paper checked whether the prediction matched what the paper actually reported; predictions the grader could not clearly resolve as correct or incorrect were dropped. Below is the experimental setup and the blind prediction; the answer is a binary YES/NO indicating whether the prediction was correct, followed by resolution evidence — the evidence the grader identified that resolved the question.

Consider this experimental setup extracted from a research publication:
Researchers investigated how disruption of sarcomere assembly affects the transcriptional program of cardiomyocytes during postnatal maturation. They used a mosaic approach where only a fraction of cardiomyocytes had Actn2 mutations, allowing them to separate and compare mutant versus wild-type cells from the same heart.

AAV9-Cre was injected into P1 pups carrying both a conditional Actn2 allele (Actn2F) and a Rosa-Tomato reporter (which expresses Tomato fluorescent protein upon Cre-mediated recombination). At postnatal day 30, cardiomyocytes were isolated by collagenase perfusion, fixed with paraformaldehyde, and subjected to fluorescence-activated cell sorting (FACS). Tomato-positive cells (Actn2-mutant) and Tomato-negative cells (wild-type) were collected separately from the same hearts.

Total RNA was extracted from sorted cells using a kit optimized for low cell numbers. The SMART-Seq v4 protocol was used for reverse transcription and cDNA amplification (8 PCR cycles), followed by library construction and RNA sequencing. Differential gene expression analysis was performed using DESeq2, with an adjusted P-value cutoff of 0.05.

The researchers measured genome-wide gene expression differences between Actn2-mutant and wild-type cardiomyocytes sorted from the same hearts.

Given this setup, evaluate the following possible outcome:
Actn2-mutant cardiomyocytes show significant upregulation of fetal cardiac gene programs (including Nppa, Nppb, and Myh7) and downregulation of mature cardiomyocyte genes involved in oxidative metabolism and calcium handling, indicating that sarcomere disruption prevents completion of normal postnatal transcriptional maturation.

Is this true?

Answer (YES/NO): NO